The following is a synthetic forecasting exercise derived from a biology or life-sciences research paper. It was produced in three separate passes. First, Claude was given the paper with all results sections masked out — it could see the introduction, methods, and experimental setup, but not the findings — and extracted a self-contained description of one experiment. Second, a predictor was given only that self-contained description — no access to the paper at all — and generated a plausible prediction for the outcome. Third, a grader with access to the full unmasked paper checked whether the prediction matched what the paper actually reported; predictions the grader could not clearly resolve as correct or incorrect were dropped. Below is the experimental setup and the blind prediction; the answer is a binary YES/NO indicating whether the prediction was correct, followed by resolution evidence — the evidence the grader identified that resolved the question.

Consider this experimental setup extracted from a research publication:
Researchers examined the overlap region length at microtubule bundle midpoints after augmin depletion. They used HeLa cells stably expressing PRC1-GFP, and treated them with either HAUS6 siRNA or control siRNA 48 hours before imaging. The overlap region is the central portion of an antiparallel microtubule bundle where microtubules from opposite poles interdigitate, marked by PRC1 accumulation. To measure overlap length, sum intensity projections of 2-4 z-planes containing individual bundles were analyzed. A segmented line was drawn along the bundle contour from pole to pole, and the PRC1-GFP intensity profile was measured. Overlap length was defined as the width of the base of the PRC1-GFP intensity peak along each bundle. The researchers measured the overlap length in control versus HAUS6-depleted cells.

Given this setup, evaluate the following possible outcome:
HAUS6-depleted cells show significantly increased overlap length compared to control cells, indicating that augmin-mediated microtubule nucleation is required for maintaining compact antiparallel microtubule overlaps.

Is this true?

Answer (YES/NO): YES